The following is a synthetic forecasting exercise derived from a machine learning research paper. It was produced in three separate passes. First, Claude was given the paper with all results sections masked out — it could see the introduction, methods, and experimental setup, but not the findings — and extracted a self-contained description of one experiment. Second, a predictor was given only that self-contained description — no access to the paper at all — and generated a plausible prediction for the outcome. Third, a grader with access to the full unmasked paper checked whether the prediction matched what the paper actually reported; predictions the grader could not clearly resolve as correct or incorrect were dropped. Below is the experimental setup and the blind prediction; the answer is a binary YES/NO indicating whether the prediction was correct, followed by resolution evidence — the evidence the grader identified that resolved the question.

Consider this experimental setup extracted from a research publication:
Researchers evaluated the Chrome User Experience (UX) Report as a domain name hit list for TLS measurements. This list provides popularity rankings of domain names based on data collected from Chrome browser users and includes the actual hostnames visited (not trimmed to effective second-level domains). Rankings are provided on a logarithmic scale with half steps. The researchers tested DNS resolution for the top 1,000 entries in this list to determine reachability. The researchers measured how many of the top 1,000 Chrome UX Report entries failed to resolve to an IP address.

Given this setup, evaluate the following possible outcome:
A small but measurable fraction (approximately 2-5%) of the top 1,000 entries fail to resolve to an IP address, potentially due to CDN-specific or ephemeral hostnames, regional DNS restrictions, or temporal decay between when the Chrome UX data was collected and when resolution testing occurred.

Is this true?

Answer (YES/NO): NO